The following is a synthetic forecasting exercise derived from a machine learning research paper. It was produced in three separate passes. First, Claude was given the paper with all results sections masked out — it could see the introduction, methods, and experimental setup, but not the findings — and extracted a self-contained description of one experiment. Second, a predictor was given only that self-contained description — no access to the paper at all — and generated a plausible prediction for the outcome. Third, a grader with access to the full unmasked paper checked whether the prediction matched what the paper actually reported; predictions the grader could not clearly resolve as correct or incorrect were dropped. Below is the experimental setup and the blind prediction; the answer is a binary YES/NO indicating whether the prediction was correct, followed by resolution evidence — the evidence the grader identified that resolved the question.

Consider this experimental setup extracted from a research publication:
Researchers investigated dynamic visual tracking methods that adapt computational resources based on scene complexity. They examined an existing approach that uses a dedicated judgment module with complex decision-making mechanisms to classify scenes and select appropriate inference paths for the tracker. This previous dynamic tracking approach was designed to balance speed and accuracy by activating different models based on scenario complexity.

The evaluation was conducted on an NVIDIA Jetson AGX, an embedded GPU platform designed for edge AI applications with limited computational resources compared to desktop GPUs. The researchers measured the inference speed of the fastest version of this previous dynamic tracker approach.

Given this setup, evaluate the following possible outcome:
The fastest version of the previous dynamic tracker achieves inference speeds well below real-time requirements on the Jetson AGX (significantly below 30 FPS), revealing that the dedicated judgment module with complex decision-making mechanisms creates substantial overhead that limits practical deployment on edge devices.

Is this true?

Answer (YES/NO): NO